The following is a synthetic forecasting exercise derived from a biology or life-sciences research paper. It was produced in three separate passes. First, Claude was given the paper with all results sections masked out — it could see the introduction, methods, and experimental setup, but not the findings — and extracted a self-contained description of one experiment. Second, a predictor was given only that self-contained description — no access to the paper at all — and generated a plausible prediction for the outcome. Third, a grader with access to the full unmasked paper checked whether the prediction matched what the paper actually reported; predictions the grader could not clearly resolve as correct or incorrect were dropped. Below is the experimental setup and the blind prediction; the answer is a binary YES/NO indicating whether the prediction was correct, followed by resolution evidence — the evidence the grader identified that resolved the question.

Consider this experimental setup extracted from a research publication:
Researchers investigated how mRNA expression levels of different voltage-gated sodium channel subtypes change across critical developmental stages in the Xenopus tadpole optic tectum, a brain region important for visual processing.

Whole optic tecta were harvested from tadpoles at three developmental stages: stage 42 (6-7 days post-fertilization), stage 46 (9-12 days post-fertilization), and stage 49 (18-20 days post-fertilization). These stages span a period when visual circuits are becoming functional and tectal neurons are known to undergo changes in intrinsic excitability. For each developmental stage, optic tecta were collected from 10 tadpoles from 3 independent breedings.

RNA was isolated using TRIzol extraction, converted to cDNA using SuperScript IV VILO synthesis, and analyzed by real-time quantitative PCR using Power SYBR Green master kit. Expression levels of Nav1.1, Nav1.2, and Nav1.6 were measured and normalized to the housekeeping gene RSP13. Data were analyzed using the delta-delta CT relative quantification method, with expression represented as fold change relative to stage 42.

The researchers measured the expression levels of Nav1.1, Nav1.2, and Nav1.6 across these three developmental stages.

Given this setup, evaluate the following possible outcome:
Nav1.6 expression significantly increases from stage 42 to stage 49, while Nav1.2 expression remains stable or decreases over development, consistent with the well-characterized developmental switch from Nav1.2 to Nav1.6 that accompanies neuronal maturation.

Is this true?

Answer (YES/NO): NO